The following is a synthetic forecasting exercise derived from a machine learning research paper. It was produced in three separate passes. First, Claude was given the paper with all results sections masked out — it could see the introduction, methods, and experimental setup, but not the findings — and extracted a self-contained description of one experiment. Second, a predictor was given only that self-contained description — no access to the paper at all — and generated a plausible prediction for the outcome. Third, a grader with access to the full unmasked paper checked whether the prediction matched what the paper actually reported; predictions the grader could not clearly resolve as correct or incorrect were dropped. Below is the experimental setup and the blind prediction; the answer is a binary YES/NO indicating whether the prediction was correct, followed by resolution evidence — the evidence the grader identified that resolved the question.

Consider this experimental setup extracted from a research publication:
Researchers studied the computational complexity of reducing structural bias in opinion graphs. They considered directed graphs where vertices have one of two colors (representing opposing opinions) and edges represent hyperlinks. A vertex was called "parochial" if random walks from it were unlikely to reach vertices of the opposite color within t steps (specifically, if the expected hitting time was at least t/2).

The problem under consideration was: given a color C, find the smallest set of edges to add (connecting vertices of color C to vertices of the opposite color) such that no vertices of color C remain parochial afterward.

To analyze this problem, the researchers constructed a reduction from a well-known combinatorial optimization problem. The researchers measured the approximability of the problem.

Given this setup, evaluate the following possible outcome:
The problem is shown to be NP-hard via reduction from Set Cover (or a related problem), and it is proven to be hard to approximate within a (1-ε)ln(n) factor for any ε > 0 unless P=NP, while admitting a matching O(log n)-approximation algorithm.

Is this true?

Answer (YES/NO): NO